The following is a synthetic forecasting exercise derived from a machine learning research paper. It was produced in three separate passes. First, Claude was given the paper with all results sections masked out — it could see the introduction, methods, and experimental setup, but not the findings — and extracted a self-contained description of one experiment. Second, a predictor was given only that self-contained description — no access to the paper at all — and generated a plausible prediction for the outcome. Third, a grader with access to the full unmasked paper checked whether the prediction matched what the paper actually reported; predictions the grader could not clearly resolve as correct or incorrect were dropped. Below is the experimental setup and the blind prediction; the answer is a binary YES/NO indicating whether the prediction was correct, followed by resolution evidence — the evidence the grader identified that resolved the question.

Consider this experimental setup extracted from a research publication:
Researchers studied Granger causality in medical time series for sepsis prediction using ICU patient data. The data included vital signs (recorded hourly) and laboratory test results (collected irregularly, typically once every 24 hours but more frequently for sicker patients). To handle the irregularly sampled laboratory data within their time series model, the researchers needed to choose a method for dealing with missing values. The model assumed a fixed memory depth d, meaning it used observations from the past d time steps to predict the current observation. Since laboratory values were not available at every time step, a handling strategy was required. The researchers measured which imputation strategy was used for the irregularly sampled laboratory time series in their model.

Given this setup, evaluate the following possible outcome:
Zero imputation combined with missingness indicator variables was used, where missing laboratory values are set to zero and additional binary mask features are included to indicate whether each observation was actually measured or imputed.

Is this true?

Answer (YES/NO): NO